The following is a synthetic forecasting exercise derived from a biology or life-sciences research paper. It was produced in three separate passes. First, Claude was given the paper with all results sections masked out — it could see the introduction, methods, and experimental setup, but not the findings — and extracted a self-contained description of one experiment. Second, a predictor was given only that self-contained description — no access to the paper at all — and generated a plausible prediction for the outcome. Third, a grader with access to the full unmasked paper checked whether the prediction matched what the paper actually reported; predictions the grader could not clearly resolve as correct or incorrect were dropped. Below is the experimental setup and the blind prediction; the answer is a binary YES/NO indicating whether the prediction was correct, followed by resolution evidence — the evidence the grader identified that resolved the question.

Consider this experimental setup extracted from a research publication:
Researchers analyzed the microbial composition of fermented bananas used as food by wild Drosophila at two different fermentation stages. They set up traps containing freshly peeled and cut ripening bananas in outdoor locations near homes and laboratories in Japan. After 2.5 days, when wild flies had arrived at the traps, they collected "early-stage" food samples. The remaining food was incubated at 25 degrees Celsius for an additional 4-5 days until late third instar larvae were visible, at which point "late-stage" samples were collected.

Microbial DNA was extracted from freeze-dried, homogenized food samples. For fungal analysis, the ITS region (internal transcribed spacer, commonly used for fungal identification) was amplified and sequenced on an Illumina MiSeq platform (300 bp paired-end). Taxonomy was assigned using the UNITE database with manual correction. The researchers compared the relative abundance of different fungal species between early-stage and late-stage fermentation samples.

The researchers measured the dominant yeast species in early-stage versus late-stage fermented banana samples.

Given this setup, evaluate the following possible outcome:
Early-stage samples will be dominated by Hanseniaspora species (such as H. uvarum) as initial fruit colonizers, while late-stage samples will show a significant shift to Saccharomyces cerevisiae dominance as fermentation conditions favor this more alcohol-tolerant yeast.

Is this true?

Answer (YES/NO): NO